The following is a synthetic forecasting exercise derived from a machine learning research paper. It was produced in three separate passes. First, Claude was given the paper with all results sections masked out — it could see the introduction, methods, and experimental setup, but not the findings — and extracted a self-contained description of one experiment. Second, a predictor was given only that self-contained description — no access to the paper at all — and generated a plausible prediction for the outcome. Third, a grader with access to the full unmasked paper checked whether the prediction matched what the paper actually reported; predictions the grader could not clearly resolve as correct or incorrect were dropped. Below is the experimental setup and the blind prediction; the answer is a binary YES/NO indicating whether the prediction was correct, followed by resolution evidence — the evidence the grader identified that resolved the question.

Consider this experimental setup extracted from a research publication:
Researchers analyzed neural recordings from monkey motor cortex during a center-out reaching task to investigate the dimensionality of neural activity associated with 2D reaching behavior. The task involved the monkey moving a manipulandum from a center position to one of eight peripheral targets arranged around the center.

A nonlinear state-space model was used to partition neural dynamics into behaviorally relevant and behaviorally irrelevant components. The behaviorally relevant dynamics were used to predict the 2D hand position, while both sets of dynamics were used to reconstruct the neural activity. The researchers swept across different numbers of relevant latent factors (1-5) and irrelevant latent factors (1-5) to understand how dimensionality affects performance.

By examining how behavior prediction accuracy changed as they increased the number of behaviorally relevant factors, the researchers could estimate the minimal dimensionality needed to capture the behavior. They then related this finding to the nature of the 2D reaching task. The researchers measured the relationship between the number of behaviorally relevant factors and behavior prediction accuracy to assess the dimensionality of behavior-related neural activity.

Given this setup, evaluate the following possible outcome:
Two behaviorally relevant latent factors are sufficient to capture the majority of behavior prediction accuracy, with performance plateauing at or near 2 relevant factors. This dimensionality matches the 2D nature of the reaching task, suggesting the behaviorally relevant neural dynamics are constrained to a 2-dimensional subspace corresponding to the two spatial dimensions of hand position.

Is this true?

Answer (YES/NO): NO